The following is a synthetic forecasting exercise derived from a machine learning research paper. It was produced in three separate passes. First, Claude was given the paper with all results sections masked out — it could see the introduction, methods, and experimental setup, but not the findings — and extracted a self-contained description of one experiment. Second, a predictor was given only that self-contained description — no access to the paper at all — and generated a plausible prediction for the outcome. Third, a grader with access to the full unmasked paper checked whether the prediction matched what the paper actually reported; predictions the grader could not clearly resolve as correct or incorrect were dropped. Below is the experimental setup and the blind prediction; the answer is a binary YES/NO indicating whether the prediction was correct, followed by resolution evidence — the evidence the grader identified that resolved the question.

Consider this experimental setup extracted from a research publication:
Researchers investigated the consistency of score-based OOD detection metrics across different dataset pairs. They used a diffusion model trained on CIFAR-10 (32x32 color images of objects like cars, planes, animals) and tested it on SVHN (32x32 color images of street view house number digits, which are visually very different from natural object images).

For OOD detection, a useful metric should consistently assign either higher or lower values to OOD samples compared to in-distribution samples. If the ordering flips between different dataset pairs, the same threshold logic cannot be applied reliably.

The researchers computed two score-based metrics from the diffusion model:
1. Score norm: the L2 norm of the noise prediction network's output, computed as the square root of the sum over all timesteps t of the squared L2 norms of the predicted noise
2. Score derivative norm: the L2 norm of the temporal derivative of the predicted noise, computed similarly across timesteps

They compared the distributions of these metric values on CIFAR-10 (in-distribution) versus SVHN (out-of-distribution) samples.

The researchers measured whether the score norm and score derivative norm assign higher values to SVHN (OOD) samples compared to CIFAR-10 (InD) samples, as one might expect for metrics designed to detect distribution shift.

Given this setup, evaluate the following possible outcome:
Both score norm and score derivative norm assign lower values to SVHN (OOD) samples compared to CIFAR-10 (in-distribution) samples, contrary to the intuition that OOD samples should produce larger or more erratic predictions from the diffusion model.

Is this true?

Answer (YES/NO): YES